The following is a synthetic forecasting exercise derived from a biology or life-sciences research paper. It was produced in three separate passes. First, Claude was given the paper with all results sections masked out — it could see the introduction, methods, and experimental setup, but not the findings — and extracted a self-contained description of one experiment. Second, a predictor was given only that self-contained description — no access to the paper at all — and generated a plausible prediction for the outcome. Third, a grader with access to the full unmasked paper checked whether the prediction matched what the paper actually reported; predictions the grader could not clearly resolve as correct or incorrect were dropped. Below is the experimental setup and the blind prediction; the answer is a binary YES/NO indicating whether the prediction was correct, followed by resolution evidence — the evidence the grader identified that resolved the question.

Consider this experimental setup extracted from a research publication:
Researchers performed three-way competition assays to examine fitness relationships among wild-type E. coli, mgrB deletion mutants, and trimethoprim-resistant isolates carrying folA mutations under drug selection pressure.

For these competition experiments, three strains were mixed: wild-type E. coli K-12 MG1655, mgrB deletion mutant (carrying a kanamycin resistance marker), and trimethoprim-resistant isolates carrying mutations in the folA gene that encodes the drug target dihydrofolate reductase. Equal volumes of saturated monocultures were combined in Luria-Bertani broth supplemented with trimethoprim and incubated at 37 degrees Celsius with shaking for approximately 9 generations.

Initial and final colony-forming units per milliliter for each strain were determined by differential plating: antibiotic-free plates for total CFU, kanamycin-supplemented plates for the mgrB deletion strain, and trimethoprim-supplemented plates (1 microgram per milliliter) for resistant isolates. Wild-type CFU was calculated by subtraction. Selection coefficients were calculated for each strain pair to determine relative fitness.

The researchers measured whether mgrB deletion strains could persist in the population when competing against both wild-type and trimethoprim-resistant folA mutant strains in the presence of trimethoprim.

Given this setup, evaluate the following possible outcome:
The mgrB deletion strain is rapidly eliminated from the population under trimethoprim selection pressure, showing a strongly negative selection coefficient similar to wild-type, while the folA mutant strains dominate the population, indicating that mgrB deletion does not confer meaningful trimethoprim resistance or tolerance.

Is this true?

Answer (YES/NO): NO